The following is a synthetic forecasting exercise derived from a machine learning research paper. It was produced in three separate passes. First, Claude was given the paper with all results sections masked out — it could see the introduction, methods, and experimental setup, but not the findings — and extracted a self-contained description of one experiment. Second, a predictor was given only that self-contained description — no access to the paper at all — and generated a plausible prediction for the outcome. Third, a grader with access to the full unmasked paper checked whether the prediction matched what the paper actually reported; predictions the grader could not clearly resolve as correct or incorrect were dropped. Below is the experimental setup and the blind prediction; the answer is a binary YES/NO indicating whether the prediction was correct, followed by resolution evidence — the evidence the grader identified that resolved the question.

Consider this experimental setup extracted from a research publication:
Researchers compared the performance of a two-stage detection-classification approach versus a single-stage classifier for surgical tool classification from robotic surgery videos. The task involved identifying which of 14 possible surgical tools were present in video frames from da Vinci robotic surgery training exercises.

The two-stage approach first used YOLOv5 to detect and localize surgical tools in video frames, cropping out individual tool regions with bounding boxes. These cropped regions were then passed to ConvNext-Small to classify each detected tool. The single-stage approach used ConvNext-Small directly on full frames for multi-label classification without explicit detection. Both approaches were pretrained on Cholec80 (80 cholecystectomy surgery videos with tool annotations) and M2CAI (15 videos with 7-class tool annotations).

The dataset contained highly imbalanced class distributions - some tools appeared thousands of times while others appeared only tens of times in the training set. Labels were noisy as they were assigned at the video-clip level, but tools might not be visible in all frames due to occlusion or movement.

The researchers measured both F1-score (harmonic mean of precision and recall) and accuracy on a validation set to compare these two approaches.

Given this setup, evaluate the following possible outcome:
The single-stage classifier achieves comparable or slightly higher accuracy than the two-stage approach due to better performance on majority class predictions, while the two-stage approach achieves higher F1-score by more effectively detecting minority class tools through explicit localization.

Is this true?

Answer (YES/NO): NO